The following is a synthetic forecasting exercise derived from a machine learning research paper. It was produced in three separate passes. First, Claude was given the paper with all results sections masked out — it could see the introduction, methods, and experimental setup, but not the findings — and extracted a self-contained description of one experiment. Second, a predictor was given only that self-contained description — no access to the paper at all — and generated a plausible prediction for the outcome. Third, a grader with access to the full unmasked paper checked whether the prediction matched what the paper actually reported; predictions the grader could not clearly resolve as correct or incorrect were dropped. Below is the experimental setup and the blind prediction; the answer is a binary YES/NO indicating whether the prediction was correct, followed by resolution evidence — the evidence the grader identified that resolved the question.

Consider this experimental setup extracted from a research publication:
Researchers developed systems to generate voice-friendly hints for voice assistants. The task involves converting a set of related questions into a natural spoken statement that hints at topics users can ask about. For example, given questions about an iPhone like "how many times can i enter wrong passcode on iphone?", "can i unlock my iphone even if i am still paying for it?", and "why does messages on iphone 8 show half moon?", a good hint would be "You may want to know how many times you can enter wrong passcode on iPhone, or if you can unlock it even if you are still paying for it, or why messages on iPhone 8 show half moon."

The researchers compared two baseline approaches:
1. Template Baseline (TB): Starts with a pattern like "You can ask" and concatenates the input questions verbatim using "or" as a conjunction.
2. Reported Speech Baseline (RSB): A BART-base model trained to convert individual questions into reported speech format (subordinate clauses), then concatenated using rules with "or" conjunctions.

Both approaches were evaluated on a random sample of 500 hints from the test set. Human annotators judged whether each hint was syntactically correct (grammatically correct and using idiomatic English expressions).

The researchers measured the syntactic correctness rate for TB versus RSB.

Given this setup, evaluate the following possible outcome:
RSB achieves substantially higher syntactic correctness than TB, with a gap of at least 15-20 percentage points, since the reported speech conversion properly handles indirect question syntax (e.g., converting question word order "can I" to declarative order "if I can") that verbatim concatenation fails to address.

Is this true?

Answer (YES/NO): NO